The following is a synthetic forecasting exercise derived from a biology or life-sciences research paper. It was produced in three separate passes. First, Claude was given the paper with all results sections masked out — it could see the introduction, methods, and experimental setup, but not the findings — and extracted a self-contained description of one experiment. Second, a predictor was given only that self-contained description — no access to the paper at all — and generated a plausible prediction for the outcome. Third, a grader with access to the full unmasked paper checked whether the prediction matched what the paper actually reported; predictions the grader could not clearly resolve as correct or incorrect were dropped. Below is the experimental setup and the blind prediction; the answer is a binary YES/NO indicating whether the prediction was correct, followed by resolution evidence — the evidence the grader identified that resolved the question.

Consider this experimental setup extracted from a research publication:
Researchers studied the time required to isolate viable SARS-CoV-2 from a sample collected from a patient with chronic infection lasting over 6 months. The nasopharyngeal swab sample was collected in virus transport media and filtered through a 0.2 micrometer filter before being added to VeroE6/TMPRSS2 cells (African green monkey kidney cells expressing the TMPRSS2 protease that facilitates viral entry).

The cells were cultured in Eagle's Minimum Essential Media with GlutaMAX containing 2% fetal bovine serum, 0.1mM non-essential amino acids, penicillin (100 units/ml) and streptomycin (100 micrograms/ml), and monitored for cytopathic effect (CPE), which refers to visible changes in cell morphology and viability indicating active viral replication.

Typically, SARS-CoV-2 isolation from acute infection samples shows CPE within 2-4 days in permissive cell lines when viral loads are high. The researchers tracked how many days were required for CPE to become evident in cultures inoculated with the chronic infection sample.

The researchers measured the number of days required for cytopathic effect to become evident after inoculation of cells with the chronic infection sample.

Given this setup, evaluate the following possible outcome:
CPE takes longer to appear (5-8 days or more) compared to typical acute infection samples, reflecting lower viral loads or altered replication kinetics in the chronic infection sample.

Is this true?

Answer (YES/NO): YES